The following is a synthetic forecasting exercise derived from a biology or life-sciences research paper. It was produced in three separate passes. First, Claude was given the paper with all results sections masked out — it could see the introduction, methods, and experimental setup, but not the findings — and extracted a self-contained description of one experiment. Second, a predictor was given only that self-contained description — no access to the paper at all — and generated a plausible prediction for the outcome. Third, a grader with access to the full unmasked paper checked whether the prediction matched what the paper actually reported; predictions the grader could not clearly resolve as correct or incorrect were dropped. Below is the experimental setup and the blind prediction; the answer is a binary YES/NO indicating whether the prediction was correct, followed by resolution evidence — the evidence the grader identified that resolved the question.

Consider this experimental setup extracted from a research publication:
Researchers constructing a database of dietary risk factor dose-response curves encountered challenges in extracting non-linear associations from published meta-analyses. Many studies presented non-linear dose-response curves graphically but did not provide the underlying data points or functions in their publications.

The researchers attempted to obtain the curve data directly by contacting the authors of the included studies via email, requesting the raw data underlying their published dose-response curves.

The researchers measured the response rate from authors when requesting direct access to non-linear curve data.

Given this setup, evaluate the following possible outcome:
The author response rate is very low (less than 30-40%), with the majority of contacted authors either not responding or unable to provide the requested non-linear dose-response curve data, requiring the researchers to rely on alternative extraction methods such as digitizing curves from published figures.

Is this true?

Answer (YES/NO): YES